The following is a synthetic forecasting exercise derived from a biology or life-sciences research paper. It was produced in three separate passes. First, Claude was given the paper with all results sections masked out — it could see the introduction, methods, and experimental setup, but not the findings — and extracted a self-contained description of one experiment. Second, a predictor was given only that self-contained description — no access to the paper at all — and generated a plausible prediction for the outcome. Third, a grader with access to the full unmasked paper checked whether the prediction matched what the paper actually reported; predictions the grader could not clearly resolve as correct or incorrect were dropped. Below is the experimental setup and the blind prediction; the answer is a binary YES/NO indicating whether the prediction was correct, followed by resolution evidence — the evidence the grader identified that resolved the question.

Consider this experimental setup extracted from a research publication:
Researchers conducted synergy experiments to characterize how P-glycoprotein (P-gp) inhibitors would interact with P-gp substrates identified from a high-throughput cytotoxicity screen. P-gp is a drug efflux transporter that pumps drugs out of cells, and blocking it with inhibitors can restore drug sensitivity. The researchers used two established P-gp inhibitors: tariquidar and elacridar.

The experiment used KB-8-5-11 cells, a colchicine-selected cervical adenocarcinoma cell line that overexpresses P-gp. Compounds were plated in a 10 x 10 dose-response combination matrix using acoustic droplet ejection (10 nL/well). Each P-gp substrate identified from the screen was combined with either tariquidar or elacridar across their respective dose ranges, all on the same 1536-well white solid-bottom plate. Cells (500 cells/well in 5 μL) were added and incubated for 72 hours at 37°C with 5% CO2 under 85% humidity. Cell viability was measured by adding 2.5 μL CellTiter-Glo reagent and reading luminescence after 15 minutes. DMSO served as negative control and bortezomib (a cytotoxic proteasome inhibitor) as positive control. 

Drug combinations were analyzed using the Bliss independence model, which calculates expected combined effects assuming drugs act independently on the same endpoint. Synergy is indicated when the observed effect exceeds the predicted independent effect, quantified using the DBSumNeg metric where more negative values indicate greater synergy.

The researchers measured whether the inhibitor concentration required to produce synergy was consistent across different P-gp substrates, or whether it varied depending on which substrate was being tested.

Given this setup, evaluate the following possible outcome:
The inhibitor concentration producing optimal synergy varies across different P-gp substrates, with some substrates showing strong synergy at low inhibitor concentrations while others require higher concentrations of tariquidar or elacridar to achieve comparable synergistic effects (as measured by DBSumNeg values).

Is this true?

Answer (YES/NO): NO